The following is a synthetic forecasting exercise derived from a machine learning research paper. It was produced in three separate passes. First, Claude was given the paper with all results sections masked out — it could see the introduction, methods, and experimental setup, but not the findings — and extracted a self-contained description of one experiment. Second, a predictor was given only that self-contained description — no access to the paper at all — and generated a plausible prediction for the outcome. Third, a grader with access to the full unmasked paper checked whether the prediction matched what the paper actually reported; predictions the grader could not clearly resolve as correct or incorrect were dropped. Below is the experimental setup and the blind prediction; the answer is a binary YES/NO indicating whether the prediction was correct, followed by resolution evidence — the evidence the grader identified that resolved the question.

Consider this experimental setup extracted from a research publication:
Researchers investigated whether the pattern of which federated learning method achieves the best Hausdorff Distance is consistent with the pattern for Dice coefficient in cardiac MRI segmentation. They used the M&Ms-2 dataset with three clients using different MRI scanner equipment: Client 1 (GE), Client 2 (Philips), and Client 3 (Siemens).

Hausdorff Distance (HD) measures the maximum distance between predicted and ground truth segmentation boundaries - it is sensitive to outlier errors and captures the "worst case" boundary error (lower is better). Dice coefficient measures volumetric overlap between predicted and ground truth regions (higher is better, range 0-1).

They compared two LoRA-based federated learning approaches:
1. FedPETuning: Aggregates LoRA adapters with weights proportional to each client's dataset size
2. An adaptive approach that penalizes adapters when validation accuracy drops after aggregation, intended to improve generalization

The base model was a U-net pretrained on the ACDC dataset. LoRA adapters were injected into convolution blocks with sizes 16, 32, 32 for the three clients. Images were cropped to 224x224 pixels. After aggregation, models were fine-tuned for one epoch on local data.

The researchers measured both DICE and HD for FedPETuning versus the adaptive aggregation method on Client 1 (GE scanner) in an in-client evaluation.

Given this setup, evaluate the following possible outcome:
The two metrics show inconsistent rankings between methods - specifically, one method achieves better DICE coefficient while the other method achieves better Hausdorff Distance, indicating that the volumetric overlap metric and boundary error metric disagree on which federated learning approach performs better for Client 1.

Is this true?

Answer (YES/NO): YES